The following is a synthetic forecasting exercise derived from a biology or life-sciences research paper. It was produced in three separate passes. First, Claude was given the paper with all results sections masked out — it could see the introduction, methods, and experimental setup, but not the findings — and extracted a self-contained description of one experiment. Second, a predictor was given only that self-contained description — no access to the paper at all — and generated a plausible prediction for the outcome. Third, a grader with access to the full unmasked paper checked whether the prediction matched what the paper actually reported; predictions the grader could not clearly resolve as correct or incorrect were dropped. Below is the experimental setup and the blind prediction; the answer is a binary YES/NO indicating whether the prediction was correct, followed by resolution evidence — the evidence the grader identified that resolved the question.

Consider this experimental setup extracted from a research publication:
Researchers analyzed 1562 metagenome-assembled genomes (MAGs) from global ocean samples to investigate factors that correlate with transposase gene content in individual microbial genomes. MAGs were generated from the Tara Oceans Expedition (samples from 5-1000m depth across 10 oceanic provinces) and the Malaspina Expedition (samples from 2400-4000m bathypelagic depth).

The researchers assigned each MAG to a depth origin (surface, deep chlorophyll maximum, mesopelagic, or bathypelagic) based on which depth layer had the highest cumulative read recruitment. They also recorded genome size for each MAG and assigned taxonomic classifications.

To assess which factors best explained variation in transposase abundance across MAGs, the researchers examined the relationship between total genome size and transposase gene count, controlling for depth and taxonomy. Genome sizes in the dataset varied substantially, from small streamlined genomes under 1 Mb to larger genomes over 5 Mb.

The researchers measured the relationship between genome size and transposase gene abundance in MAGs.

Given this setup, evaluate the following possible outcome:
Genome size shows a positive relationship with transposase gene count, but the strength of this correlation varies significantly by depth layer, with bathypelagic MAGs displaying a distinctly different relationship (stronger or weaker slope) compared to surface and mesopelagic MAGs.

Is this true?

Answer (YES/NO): NO